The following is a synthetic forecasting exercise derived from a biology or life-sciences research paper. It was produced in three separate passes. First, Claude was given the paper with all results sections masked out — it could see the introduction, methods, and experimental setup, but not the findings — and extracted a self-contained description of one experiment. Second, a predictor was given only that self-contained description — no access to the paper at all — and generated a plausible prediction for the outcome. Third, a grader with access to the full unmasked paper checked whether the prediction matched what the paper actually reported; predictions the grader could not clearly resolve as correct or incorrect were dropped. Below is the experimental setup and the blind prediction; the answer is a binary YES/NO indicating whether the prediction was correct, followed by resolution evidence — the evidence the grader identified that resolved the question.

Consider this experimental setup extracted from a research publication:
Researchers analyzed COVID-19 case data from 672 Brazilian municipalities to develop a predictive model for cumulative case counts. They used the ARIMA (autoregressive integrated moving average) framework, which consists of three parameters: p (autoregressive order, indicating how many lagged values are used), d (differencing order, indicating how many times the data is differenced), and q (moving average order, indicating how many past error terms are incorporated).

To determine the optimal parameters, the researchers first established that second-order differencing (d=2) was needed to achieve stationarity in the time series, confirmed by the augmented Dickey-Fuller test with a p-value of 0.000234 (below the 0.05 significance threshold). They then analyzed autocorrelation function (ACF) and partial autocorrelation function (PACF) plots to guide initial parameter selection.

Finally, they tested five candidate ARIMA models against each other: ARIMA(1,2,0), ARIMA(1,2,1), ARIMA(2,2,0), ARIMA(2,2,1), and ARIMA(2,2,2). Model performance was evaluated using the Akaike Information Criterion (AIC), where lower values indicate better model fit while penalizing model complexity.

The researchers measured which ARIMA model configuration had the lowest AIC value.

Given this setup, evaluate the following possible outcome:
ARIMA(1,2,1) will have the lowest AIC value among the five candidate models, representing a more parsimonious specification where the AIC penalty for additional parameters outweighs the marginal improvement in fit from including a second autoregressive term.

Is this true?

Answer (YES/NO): NO